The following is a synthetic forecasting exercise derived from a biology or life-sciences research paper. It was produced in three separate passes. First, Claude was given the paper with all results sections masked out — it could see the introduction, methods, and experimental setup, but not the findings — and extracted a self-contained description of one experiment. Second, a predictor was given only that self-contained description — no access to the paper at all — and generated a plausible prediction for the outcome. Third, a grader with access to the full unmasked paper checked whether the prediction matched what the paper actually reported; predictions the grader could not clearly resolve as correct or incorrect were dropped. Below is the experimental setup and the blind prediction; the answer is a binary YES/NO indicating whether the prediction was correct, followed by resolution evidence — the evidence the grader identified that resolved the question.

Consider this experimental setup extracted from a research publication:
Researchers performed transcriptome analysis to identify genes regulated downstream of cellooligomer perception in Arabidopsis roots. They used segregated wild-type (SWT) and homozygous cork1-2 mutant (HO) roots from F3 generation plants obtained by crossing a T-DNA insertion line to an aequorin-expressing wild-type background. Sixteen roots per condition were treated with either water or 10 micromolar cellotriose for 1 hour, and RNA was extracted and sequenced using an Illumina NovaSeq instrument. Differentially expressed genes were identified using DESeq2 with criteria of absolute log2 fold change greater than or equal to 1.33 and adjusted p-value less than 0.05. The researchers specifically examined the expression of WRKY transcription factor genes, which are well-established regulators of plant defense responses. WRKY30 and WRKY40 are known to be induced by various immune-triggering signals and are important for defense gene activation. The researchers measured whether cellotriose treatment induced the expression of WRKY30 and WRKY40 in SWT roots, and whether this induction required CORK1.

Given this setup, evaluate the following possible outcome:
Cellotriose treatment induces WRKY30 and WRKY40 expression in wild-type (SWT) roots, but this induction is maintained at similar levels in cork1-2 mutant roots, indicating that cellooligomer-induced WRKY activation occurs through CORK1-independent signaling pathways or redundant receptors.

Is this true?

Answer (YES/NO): NO